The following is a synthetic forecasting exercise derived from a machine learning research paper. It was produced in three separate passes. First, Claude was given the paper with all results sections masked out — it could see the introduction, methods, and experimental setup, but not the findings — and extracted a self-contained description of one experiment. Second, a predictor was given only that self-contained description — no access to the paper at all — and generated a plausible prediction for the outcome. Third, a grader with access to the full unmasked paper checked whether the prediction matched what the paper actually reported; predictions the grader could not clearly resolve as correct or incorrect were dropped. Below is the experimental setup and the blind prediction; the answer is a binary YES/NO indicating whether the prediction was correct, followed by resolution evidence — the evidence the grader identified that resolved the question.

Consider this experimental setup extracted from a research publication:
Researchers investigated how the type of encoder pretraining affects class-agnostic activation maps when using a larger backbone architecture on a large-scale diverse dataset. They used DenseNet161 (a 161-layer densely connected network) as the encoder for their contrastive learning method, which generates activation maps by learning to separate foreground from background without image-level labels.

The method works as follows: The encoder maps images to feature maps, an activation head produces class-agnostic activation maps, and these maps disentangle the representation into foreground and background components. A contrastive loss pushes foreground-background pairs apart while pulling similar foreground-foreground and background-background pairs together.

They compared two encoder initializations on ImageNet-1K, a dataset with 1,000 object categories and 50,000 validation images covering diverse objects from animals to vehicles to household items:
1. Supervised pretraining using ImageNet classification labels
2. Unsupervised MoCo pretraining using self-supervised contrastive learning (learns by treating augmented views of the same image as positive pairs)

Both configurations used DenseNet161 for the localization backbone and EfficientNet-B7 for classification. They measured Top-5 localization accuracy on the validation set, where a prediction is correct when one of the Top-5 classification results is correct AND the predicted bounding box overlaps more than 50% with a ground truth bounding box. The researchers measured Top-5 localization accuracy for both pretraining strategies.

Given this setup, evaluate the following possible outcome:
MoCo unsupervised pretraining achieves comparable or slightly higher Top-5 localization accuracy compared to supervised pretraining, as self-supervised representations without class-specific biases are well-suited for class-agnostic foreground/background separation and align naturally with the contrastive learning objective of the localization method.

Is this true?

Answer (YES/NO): YES